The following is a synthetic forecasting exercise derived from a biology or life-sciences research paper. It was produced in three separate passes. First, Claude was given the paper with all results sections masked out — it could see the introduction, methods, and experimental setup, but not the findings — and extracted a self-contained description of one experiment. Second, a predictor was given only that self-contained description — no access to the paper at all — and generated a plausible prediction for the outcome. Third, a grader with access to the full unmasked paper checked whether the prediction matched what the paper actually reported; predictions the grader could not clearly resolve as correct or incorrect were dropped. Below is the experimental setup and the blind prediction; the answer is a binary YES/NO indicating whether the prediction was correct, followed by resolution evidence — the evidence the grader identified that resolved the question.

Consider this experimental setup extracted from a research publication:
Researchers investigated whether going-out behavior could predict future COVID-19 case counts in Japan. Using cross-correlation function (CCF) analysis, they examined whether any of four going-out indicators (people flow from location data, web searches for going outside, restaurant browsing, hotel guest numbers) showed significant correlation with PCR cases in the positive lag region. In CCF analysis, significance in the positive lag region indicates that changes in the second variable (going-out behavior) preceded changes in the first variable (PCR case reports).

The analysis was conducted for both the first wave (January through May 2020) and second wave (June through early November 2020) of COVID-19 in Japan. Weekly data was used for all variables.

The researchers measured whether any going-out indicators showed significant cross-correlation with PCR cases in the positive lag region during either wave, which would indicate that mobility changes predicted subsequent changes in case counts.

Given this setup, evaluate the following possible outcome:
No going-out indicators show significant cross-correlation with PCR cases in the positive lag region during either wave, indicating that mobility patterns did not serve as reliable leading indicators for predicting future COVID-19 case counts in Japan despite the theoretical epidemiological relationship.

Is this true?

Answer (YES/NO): NO